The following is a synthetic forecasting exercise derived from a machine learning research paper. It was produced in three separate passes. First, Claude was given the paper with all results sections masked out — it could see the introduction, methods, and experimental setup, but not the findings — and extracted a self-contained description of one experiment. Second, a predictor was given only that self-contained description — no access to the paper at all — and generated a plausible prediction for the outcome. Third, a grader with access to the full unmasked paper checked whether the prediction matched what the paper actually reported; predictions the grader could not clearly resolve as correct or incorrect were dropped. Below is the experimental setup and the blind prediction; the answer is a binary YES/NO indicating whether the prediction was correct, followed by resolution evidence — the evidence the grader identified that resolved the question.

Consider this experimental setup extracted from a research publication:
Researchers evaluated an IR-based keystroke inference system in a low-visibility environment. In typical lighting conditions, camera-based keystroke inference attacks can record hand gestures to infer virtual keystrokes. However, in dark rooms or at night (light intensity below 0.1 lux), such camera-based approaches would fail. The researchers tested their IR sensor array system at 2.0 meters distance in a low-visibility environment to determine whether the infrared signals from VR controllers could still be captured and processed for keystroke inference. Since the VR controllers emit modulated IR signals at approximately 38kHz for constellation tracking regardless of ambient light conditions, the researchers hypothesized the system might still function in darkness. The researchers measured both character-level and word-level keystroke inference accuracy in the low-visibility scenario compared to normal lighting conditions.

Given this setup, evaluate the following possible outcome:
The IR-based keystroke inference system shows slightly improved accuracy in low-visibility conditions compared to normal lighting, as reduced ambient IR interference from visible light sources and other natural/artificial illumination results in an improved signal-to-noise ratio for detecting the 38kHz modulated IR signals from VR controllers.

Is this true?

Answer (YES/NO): NO